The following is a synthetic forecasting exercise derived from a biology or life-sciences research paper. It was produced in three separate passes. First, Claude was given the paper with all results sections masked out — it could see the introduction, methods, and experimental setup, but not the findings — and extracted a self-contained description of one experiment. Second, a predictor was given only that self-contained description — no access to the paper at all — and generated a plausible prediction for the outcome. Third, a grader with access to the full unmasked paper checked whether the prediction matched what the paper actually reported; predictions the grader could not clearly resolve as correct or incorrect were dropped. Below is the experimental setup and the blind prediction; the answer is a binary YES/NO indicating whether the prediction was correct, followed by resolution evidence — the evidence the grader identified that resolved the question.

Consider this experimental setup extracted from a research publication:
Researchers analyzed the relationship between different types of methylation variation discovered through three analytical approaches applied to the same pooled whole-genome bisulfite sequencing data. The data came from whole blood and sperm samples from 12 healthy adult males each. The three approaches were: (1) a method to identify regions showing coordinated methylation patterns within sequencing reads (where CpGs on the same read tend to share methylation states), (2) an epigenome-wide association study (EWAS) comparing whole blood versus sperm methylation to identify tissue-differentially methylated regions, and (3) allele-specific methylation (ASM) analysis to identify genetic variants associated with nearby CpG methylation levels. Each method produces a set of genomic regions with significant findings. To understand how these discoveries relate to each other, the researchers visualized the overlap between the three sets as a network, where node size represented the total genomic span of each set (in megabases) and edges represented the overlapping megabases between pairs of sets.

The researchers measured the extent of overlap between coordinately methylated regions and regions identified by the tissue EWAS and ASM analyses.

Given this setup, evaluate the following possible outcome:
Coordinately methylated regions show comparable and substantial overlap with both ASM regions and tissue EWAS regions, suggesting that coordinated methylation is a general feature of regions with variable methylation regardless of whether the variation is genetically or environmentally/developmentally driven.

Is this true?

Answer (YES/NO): NO